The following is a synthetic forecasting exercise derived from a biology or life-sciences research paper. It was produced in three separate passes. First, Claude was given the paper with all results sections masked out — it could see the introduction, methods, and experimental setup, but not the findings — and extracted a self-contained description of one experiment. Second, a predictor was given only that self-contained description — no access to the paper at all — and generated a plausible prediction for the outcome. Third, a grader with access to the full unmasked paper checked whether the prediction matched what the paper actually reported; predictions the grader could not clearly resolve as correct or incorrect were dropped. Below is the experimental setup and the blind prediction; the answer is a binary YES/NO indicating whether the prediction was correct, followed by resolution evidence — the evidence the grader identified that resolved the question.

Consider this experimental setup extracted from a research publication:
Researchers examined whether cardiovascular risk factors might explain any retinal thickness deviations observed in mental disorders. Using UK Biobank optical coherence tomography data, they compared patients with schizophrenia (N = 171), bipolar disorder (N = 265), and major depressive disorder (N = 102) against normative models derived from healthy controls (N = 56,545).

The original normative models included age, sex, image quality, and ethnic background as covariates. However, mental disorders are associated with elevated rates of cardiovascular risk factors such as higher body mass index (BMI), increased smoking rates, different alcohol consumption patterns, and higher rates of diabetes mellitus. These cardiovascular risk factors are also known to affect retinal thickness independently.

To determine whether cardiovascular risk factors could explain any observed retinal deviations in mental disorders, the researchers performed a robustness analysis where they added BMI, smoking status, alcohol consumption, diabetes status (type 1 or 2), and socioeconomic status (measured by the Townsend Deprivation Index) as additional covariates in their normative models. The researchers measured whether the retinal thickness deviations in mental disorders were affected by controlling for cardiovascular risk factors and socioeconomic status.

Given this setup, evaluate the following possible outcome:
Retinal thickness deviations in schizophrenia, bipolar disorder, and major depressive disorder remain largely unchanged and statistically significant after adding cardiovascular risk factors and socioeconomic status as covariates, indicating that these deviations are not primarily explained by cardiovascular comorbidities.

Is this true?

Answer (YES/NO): YES